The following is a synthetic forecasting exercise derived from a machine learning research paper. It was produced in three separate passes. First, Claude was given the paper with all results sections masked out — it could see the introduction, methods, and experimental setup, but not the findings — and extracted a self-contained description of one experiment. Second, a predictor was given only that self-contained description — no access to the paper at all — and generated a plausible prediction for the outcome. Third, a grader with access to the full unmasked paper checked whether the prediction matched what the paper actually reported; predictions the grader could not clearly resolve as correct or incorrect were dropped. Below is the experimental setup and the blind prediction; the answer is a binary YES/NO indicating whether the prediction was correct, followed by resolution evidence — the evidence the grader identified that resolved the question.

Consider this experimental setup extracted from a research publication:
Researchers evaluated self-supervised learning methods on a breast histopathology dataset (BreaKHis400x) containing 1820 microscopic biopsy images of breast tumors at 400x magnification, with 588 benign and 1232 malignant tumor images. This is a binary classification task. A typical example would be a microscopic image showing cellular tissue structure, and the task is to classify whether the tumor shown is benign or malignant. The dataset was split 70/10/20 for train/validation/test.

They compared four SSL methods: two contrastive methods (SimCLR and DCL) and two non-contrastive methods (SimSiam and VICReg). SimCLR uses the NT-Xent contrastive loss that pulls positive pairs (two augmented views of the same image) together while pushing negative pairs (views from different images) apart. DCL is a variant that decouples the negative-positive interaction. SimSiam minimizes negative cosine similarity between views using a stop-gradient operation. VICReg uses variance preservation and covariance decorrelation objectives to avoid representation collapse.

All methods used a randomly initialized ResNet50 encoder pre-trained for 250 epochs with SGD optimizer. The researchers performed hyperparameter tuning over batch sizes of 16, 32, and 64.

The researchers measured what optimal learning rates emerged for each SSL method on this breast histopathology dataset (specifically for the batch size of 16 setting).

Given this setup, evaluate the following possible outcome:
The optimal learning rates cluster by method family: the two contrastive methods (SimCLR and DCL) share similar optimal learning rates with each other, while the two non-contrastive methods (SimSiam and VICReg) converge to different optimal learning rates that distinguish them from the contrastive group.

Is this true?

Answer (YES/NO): NO